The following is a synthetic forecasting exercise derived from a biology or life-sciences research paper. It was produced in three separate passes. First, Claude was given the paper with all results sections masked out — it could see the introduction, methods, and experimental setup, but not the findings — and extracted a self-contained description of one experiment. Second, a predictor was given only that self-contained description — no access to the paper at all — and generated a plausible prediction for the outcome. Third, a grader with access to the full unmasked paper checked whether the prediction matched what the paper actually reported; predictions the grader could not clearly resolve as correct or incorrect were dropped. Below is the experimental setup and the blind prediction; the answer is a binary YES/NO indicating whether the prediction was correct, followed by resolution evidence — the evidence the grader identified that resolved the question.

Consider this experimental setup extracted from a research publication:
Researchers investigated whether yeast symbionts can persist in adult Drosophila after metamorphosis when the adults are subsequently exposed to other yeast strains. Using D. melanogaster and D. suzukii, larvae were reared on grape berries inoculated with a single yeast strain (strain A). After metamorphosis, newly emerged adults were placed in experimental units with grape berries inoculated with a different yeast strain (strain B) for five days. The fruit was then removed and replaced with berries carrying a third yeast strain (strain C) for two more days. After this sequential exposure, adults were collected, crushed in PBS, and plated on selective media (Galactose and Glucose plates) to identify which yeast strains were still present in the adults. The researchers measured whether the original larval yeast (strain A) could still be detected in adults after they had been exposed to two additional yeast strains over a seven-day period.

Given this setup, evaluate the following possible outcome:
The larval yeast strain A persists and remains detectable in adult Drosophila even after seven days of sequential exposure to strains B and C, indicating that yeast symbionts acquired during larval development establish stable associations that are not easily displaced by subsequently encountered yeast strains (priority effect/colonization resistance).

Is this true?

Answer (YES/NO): YES